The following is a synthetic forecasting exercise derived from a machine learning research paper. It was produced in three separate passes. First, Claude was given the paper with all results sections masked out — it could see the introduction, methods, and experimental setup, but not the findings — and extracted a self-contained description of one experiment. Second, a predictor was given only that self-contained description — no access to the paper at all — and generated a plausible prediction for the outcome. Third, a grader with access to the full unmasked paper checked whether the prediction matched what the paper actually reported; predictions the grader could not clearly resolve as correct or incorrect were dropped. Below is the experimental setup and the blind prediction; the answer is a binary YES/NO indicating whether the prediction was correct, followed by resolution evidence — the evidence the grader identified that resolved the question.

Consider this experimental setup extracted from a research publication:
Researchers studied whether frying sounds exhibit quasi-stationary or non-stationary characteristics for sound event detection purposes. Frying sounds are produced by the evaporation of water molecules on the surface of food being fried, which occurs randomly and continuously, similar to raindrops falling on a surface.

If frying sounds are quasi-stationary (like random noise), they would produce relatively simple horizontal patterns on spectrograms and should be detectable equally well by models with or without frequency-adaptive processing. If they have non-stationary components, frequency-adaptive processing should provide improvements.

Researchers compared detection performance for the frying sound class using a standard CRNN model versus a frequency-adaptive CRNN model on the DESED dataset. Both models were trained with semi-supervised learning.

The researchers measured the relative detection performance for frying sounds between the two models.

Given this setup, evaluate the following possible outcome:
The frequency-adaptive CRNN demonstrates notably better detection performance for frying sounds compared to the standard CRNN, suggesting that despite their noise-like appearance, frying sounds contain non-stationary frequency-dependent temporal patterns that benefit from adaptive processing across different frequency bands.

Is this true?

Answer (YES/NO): NO